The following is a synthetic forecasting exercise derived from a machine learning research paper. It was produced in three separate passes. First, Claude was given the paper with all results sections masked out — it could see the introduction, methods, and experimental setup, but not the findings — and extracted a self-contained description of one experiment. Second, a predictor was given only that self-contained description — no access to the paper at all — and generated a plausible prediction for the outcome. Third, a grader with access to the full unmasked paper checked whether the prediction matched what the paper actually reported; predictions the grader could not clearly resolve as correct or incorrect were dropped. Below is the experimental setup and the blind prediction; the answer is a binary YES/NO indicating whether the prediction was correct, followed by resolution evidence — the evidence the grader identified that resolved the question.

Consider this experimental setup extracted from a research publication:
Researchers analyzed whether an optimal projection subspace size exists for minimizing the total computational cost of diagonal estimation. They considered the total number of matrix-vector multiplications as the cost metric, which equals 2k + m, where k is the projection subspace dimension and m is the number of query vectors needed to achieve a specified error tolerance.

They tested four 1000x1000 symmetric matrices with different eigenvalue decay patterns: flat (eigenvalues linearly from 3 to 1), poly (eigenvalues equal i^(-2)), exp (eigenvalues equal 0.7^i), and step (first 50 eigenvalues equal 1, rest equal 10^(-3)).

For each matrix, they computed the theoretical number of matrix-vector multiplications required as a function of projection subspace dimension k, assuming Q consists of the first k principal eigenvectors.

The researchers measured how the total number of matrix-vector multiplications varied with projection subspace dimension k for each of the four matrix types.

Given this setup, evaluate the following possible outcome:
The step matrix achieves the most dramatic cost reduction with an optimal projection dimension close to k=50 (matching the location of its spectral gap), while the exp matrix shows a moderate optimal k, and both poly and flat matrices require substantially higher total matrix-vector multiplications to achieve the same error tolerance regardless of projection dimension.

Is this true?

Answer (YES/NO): NO